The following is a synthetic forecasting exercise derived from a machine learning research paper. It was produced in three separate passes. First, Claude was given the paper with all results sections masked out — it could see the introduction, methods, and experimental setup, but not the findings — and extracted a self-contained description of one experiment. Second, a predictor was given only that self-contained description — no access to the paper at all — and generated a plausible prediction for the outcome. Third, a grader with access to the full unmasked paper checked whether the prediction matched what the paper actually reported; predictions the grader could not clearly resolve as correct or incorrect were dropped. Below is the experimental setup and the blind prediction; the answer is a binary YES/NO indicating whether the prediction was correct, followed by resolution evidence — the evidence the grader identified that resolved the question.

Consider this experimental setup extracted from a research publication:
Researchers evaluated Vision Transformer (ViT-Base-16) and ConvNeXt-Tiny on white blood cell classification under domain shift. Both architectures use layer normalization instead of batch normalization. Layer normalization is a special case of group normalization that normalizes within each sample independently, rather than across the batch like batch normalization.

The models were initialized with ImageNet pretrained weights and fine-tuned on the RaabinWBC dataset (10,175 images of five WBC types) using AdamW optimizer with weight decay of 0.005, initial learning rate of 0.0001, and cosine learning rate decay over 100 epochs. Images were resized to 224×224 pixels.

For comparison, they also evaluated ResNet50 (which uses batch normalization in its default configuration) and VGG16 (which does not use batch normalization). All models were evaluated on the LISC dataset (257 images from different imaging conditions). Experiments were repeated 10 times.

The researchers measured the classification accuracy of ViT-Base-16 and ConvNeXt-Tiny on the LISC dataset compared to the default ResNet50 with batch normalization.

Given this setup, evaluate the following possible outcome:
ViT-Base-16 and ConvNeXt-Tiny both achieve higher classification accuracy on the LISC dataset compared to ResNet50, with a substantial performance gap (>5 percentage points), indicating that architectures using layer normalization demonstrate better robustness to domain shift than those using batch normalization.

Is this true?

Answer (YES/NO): YES